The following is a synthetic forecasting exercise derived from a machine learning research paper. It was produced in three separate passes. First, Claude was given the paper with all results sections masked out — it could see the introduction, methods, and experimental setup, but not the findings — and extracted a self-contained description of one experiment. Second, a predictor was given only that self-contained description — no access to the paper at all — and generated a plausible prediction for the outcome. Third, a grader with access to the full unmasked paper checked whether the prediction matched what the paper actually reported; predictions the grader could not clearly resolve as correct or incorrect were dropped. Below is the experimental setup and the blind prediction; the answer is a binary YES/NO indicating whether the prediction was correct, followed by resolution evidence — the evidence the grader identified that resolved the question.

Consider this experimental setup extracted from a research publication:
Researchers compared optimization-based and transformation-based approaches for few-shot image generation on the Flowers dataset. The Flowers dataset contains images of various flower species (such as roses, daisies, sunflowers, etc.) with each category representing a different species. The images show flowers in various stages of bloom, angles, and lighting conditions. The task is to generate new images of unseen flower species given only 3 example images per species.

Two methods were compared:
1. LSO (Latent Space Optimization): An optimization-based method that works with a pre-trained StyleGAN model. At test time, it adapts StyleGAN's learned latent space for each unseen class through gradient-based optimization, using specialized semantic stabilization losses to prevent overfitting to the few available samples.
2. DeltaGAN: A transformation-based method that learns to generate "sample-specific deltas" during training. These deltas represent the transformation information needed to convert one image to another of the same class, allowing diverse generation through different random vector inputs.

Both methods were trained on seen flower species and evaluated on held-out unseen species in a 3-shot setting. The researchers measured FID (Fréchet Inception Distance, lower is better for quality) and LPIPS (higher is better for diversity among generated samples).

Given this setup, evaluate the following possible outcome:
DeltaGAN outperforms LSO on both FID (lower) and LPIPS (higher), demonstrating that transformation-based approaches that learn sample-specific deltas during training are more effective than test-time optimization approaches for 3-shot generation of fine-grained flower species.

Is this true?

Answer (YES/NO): NO